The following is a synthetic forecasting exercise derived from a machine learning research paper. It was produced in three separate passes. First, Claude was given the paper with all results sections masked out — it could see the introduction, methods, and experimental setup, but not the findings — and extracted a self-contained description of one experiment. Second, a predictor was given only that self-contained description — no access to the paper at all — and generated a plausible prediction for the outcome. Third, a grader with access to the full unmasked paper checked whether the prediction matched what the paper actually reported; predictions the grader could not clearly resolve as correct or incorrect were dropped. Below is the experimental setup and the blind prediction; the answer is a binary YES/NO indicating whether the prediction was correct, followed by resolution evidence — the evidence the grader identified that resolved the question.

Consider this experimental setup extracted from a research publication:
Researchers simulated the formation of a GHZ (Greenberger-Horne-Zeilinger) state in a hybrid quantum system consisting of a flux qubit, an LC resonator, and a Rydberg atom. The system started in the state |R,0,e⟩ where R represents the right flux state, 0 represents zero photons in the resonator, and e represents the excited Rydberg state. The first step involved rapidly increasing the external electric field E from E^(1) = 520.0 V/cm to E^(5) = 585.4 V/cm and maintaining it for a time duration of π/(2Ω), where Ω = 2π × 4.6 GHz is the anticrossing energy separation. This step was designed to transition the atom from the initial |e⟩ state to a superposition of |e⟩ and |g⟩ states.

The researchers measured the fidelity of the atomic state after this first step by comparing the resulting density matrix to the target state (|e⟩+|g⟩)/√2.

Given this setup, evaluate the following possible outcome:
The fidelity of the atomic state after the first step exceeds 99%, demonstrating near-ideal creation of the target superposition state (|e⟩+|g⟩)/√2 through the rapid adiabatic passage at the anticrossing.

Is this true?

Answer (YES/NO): NO